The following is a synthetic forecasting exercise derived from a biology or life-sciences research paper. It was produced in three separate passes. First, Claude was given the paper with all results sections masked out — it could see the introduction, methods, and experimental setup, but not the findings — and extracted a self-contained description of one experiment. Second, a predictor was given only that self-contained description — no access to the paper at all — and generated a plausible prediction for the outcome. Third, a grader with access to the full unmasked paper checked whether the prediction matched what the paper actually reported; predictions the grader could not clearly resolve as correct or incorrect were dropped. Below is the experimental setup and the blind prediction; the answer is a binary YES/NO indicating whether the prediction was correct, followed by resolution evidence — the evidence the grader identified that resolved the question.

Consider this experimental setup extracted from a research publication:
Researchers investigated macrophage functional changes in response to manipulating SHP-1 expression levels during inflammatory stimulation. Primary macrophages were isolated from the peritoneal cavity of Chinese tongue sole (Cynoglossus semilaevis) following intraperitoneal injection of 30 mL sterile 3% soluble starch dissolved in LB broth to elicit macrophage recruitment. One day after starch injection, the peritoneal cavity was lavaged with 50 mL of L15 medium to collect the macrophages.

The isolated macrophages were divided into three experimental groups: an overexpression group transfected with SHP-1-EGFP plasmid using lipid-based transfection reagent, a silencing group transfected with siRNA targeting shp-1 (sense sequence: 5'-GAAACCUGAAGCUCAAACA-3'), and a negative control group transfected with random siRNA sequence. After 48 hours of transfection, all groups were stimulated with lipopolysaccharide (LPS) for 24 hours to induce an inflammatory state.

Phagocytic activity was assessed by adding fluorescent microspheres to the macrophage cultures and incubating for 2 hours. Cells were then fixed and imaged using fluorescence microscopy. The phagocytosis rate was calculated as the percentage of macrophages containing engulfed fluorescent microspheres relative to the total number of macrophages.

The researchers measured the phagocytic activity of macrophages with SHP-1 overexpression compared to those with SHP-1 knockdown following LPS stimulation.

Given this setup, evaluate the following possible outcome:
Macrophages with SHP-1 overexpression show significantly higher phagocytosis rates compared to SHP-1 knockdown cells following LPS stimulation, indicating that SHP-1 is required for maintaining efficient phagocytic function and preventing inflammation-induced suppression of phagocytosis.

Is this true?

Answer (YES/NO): NO